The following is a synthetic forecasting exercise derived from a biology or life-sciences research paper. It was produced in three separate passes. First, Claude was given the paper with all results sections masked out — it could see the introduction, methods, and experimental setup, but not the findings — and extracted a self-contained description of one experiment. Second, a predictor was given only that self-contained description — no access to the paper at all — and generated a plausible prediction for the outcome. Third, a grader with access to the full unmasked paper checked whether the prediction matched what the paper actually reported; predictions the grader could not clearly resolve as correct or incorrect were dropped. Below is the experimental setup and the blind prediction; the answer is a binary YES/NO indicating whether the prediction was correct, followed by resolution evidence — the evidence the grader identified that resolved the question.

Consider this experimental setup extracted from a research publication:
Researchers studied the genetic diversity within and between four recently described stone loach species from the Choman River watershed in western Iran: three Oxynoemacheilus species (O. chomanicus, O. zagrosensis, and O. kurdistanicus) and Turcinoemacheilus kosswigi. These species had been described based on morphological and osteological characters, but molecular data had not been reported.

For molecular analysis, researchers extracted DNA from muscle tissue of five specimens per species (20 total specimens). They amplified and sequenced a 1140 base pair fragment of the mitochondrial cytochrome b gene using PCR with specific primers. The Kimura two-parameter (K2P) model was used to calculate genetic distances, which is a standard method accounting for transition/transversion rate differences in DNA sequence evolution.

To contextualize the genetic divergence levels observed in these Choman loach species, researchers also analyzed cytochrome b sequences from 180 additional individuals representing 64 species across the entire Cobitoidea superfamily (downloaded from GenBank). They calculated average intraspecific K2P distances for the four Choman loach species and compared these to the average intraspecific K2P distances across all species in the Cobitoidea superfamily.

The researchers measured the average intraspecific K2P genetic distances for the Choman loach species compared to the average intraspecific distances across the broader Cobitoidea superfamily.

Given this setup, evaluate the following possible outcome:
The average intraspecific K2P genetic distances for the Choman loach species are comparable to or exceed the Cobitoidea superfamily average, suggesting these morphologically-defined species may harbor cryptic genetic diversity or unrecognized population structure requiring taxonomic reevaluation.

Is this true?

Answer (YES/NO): NO